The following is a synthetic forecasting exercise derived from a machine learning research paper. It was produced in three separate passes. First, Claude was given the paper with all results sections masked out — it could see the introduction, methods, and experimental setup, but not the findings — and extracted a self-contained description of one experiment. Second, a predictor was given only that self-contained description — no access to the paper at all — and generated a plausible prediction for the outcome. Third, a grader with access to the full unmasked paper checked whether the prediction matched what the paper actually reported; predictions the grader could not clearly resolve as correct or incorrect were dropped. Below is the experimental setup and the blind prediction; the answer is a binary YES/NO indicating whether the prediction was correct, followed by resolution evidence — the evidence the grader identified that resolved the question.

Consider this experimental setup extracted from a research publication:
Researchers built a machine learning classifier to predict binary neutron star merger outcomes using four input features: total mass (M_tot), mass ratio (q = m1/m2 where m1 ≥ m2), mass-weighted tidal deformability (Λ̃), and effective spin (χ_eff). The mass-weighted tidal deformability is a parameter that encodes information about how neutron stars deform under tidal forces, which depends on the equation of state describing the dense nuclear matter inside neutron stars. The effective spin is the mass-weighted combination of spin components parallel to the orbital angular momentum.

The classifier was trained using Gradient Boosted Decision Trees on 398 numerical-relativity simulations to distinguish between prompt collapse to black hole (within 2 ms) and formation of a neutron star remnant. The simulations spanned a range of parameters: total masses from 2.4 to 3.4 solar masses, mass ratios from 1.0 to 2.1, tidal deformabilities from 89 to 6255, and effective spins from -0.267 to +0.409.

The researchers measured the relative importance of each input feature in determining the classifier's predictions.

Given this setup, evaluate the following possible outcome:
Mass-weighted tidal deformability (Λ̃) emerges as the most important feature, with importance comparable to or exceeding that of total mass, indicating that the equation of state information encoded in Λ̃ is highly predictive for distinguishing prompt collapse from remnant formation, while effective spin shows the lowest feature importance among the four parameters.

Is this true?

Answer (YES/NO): YES